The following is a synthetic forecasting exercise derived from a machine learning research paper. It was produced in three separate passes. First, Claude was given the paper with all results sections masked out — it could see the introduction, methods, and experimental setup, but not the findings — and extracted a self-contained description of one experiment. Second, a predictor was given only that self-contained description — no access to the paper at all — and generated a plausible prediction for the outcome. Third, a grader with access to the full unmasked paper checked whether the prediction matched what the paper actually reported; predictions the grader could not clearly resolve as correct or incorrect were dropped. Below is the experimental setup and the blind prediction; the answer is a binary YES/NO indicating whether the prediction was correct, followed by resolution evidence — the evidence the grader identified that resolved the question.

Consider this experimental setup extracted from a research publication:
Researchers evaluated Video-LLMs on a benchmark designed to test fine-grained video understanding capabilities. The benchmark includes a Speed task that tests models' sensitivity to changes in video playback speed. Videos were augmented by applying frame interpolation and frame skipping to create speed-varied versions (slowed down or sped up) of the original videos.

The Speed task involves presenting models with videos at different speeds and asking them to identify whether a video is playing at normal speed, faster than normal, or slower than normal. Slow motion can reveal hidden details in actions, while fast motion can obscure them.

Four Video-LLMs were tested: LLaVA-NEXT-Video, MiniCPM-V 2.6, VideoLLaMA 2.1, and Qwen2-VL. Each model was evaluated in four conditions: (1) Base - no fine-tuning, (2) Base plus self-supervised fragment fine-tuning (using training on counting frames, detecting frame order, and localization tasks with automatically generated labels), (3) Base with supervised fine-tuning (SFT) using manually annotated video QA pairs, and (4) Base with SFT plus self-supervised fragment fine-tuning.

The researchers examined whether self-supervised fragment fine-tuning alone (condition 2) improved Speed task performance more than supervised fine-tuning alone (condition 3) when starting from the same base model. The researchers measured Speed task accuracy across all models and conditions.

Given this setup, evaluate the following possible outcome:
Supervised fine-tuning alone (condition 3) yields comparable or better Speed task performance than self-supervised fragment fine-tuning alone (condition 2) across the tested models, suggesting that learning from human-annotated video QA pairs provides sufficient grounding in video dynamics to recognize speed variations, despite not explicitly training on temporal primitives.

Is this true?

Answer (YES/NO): NO